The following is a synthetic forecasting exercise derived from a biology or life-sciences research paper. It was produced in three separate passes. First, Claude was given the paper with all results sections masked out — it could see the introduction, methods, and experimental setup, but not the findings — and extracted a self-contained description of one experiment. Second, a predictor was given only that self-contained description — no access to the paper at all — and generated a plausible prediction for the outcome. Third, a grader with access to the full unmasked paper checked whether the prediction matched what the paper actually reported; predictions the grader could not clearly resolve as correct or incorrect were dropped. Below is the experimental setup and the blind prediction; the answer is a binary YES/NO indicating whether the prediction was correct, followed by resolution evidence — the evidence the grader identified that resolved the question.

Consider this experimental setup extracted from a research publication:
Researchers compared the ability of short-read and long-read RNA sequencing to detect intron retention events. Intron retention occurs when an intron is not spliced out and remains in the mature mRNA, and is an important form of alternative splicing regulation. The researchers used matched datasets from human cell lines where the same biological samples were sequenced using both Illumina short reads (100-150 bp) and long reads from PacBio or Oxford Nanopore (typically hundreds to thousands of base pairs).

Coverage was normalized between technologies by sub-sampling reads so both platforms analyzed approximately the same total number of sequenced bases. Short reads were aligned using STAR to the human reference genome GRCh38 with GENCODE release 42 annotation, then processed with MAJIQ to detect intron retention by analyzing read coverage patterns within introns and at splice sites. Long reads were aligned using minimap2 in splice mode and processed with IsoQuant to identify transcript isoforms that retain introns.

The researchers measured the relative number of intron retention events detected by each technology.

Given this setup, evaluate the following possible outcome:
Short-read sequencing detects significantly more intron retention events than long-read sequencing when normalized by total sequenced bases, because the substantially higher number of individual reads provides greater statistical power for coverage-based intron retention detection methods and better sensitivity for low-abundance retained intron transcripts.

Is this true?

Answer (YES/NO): NO